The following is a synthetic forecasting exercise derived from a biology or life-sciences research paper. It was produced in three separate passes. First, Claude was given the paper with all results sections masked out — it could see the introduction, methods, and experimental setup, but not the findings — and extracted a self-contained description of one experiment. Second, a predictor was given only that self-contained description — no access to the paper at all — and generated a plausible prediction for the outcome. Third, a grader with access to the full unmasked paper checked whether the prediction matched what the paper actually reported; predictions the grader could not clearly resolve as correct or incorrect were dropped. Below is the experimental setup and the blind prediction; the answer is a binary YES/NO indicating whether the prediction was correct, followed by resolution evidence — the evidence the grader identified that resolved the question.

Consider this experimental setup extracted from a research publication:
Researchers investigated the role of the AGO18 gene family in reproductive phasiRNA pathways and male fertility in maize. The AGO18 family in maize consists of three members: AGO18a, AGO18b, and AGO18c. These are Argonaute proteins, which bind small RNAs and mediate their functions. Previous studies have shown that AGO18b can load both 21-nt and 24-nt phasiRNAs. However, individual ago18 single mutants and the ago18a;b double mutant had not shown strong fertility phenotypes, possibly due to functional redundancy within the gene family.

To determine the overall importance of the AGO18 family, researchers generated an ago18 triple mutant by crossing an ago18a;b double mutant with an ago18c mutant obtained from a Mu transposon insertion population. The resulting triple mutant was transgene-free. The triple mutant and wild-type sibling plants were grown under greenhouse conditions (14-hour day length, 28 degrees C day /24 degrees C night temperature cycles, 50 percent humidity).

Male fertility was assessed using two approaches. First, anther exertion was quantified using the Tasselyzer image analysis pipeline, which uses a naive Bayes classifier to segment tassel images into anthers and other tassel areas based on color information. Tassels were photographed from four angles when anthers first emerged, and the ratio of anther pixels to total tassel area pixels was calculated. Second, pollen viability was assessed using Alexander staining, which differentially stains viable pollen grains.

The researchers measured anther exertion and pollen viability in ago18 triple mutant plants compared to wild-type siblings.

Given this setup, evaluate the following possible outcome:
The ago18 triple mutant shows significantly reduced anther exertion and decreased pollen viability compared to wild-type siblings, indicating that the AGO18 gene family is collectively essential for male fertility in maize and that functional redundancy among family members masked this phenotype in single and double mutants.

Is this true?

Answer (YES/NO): NO